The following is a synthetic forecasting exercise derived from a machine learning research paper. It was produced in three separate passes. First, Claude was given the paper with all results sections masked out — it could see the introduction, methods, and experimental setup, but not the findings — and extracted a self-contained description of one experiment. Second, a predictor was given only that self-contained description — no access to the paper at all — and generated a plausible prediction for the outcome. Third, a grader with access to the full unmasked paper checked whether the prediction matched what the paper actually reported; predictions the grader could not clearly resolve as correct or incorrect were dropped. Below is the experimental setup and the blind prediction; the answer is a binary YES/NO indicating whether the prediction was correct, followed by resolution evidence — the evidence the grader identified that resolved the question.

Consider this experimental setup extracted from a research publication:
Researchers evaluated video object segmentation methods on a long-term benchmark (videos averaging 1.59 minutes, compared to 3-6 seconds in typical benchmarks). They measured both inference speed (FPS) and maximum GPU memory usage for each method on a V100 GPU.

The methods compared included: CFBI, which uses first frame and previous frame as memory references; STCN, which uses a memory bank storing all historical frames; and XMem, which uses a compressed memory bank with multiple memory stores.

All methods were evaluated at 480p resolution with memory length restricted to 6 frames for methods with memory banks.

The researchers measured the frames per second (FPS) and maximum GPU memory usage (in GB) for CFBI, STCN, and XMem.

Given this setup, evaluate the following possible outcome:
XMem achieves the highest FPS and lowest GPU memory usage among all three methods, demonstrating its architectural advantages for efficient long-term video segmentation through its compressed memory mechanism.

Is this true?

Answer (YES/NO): NO